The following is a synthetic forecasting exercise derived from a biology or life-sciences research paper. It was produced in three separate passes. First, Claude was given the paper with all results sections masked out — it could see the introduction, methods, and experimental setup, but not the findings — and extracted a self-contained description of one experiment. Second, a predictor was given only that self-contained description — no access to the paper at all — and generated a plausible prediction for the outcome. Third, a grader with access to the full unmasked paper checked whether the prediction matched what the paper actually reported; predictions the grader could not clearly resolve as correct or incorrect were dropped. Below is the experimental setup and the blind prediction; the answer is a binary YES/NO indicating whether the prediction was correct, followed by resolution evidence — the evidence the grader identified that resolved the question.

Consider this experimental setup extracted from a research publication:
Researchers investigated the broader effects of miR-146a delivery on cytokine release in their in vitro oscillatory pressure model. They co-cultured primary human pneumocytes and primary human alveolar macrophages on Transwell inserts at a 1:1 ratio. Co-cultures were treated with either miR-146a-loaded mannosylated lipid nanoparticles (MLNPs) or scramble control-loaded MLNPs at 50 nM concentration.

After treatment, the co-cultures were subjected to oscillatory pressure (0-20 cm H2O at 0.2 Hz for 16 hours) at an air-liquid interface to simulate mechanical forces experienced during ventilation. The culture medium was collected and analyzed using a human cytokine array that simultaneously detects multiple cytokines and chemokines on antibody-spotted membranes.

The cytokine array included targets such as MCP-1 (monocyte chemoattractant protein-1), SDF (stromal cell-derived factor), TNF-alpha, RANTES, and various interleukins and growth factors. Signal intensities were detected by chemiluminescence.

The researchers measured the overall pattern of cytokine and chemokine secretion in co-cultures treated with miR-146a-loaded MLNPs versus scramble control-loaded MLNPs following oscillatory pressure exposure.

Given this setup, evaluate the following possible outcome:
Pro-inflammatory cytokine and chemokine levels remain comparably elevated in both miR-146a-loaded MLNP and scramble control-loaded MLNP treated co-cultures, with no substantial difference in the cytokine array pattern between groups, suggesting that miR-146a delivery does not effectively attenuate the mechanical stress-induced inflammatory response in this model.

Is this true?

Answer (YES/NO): NO